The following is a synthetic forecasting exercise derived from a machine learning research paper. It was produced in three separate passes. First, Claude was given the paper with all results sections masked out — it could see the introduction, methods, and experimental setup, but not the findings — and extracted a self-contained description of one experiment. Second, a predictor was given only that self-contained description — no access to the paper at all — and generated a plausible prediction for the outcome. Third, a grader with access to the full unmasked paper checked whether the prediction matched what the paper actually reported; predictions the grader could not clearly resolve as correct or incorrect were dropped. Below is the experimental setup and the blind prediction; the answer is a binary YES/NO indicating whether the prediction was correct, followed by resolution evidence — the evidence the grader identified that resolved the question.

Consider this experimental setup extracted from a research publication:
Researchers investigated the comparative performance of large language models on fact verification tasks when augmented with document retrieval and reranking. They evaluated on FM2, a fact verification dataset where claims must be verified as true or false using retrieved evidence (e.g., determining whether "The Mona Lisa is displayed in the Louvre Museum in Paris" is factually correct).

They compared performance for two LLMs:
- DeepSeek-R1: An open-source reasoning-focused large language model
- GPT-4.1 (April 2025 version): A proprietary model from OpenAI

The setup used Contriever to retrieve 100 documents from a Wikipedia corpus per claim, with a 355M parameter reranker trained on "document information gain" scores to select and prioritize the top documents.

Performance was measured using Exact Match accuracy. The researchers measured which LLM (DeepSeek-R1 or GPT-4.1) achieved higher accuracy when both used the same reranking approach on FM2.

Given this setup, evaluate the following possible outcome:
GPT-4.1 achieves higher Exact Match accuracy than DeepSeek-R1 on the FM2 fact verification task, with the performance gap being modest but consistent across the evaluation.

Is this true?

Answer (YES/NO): NO